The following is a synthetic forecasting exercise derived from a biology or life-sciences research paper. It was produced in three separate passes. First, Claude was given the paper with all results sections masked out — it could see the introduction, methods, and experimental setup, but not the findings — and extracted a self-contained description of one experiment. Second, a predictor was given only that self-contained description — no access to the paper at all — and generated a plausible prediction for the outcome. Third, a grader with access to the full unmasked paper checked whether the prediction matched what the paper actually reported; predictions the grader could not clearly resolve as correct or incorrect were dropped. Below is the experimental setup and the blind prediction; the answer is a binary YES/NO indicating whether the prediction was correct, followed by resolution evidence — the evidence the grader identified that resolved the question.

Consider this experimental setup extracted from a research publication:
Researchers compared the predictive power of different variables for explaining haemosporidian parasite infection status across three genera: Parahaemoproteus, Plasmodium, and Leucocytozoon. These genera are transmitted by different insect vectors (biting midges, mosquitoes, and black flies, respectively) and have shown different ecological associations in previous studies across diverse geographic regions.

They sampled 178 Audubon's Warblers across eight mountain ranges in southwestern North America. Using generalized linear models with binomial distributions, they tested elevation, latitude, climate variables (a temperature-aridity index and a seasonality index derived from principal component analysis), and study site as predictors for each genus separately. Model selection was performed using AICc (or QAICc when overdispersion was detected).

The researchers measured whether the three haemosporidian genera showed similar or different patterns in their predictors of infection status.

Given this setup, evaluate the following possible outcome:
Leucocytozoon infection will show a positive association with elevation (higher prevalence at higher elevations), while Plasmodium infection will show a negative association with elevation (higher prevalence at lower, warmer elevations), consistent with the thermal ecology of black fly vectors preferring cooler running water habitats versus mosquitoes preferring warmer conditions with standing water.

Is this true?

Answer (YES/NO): NO